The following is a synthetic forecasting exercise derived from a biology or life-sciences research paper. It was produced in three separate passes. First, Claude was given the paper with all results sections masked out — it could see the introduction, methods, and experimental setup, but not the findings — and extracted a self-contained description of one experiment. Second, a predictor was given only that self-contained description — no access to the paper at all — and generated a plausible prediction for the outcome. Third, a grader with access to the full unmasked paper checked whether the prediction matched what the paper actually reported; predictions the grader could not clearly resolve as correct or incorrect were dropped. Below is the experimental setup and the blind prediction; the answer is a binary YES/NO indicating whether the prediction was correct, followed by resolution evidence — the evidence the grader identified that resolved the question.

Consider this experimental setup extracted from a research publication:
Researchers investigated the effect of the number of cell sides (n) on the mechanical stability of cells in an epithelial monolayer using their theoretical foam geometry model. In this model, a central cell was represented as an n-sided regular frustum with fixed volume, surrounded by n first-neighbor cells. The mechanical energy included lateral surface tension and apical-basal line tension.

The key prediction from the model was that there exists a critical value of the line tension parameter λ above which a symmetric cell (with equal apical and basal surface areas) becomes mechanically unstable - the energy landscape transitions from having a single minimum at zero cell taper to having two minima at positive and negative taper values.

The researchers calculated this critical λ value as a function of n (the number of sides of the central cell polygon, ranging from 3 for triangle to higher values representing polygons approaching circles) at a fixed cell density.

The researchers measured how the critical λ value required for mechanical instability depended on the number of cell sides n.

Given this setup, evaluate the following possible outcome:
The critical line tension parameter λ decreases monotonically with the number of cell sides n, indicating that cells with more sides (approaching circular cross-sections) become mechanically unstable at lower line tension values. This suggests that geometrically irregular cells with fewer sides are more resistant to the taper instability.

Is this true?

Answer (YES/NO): NO